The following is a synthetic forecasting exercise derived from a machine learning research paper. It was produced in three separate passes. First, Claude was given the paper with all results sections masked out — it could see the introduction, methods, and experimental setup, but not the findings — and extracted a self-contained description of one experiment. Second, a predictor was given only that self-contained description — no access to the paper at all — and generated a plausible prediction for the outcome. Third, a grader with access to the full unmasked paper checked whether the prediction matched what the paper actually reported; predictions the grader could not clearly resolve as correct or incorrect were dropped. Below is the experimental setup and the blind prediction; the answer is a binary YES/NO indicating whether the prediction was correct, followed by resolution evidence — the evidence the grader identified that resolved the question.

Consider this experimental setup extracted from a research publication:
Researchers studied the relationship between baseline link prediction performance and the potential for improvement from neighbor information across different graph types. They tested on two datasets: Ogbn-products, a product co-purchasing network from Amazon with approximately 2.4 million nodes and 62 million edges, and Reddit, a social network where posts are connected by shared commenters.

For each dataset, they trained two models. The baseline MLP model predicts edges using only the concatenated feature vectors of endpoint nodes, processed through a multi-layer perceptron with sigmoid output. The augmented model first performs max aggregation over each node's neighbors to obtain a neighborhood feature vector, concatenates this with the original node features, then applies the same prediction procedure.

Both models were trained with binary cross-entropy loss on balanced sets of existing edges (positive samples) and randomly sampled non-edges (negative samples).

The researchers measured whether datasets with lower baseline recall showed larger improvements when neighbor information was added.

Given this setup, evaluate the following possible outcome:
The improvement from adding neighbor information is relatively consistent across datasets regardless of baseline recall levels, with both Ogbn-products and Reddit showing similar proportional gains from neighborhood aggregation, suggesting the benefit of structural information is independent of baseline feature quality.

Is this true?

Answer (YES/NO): NO